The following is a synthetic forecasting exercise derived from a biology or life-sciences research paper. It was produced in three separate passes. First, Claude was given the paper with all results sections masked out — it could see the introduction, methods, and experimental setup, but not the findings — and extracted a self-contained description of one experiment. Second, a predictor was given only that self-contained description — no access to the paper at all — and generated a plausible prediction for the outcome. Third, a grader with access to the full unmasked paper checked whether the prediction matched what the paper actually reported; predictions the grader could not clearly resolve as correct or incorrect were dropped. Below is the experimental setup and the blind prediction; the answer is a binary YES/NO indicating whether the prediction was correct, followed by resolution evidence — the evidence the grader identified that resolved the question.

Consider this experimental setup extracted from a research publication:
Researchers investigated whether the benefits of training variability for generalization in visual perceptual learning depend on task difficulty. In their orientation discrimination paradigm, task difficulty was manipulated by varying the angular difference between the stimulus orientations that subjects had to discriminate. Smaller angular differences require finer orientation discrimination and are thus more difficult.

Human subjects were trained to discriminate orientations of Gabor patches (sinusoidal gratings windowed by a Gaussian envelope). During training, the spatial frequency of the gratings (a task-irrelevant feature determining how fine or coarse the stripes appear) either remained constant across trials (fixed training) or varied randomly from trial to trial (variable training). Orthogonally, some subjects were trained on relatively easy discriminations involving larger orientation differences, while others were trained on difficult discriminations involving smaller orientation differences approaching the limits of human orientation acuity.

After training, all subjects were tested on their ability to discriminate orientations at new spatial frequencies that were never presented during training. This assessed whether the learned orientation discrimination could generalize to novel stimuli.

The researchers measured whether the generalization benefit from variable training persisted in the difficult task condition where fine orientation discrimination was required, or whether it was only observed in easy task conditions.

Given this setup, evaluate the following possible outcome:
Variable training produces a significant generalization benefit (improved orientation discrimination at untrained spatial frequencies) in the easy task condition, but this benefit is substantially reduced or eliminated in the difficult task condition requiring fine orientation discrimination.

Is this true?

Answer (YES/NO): NO